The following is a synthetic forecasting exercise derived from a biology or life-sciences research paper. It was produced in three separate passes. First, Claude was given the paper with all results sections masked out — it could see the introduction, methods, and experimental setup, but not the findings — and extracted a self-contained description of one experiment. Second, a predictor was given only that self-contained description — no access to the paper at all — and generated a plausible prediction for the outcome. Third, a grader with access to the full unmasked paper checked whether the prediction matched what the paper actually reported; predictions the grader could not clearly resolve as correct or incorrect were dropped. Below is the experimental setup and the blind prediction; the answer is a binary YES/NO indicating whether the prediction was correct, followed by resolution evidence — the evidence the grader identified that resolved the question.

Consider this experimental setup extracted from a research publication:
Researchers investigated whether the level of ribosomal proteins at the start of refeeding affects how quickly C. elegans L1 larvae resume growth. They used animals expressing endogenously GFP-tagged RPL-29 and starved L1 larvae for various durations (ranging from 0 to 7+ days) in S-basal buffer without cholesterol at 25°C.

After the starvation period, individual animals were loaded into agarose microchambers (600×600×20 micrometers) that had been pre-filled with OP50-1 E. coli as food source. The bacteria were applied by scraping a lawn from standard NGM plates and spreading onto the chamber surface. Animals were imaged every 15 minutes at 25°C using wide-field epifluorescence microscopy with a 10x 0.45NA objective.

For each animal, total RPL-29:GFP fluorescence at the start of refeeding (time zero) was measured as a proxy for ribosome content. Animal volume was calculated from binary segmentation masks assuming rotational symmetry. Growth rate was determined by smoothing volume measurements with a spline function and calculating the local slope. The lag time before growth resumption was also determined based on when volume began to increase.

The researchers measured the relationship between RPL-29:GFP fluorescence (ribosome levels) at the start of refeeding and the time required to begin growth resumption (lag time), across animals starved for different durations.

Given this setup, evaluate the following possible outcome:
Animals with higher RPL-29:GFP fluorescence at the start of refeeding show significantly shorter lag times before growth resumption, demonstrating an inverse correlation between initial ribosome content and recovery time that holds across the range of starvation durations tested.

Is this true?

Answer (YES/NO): YES